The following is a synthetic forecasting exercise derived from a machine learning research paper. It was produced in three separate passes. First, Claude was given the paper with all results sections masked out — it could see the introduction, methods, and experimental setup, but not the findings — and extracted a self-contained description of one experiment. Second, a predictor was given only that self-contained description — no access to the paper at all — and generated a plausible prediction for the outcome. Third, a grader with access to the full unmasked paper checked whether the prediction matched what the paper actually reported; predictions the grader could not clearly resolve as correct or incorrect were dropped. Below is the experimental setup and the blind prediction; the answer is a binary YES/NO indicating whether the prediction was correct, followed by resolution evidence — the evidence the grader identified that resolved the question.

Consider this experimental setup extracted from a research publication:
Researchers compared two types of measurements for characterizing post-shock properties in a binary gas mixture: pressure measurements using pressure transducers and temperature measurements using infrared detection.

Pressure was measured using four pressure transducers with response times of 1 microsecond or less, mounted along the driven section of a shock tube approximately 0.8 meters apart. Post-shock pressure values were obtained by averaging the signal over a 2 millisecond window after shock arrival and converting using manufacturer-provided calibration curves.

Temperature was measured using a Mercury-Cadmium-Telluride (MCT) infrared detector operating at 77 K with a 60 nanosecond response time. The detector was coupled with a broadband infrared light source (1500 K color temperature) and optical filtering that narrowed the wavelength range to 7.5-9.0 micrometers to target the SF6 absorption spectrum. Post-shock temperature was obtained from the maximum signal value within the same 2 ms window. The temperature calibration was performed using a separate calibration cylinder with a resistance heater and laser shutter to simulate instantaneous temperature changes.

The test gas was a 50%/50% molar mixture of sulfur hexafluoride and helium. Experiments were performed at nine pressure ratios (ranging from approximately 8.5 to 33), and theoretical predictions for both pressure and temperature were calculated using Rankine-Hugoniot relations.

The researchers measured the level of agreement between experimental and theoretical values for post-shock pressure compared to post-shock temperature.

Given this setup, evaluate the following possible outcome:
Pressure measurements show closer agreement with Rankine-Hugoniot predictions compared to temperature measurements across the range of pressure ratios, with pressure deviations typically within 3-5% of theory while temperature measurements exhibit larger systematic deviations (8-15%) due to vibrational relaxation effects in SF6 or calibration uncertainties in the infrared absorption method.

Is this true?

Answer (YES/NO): NO